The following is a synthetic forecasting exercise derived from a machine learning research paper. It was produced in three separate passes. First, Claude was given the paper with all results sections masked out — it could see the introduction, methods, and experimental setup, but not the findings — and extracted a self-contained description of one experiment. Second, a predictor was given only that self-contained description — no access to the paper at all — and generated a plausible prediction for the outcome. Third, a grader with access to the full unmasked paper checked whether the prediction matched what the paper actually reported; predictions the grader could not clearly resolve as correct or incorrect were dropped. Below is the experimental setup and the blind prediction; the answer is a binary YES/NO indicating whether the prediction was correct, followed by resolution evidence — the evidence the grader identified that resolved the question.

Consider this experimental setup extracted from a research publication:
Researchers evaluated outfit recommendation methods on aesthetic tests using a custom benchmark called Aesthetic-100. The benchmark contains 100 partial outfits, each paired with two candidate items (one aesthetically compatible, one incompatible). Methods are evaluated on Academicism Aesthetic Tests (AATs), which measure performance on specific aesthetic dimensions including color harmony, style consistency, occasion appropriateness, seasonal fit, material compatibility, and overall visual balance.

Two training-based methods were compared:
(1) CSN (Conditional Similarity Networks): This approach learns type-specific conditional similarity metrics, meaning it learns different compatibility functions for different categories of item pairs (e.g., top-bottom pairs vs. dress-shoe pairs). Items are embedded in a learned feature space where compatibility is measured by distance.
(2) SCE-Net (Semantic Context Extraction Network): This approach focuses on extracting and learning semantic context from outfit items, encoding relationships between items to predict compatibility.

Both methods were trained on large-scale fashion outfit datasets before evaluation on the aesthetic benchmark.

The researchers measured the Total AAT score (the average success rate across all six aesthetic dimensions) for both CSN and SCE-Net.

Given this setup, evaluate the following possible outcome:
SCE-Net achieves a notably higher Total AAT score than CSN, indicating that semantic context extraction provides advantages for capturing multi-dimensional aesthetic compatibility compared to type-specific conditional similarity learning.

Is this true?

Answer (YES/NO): NO